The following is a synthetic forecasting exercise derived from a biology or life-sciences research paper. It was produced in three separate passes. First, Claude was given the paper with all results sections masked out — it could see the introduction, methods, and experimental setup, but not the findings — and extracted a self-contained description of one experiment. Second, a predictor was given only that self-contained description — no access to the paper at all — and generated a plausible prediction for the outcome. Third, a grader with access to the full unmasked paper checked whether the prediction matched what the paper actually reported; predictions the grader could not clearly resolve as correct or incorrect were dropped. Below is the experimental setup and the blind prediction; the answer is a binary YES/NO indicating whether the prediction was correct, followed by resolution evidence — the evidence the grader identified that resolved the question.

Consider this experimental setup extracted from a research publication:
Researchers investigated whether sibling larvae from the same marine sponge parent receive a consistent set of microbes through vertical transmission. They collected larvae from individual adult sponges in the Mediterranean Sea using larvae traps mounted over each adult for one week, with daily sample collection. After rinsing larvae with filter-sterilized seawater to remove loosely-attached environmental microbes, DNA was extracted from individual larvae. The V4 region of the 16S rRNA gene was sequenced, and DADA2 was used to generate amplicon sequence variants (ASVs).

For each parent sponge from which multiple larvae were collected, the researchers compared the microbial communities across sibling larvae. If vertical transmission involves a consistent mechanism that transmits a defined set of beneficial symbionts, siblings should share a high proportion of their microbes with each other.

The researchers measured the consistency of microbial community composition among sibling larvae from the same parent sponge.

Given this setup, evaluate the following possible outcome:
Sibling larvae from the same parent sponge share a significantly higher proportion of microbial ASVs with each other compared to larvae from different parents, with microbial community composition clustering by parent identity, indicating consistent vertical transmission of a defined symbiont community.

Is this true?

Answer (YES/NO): NO